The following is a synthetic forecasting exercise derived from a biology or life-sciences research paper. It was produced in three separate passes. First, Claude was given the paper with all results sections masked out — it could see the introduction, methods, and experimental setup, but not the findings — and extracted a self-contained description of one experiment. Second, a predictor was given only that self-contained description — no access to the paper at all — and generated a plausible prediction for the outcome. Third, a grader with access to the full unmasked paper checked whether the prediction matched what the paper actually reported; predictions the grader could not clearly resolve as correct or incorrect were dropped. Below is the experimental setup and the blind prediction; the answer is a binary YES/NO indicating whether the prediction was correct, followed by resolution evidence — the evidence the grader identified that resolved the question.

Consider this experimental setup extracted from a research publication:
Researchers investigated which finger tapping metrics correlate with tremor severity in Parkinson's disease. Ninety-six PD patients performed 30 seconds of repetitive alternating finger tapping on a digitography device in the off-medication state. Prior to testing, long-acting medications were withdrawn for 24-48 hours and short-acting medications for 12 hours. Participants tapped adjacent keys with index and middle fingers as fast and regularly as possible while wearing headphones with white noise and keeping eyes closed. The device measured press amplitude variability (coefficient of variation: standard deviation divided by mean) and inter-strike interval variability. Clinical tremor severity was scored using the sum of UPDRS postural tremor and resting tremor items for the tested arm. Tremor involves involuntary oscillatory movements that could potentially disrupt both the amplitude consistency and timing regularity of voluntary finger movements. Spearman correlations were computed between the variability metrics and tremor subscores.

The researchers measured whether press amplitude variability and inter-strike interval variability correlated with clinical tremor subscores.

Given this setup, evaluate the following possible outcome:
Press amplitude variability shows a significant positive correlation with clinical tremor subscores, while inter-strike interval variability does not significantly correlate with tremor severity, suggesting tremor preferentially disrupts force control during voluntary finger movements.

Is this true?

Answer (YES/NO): NO